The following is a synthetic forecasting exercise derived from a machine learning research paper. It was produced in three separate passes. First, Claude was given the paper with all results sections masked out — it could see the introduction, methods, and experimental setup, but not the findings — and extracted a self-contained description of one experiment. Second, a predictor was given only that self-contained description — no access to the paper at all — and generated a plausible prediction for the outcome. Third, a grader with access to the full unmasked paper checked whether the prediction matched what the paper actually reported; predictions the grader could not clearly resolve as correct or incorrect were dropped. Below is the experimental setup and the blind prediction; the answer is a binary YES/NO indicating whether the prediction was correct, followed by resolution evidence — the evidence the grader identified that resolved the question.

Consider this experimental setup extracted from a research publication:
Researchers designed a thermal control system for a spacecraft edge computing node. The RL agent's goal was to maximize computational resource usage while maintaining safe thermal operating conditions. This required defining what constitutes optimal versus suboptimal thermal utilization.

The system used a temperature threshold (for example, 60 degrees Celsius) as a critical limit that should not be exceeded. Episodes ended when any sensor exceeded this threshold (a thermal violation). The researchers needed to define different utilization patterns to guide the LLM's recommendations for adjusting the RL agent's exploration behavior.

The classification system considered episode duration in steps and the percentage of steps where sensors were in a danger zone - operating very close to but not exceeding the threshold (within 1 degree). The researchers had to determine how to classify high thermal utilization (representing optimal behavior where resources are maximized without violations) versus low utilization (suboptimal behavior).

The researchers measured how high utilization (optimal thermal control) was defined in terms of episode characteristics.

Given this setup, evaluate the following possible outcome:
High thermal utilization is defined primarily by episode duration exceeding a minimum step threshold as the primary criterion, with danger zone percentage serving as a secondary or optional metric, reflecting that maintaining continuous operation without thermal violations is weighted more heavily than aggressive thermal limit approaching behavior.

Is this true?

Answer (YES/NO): NO